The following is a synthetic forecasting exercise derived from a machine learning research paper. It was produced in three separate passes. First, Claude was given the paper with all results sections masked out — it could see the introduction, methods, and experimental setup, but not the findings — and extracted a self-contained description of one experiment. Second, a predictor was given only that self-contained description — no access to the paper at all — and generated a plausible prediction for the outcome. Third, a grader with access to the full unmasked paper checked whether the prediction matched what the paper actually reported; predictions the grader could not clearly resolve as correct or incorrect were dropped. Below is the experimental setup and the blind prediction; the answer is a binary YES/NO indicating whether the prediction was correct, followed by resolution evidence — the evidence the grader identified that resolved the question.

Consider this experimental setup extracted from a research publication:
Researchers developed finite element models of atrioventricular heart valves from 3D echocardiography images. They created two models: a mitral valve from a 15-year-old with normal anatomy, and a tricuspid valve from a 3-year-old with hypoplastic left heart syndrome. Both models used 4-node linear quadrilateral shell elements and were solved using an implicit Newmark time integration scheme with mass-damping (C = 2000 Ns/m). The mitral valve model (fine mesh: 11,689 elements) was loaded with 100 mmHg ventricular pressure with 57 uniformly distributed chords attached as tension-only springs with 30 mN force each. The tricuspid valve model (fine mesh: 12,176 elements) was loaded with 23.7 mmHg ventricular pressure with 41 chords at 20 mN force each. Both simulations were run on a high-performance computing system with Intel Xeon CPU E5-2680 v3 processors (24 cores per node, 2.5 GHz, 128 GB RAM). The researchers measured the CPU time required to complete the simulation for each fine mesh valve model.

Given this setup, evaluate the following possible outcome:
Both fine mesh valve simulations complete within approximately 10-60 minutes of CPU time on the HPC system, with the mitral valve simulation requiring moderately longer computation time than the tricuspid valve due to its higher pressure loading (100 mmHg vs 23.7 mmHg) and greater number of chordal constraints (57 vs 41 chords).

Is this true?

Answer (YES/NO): NO